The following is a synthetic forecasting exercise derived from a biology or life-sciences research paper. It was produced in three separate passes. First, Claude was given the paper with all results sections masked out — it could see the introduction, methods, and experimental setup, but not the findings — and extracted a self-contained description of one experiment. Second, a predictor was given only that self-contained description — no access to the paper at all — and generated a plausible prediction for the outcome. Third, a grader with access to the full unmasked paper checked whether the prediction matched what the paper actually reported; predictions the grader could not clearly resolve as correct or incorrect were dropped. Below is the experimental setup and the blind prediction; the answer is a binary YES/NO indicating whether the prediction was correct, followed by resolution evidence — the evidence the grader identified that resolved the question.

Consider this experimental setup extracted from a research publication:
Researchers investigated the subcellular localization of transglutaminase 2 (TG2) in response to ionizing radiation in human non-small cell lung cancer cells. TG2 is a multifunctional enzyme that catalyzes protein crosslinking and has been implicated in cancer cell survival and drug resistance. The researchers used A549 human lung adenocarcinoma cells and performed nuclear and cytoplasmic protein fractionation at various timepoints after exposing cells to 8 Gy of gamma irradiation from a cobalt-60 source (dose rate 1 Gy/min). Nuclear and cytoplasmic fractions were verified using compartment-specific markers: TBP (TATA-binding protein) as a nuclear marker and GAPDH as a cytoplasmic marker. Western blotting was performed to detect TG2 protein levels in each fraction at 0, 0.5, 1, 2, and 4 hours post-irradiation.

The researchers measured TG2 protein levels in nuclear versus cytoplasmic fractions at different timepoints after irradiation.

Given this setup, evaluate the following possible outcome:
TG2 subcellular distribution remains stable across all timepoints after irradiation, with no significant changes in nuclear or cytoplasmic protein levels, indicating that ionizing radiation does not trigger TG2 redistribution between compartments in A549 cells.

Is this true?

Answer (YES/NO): NO